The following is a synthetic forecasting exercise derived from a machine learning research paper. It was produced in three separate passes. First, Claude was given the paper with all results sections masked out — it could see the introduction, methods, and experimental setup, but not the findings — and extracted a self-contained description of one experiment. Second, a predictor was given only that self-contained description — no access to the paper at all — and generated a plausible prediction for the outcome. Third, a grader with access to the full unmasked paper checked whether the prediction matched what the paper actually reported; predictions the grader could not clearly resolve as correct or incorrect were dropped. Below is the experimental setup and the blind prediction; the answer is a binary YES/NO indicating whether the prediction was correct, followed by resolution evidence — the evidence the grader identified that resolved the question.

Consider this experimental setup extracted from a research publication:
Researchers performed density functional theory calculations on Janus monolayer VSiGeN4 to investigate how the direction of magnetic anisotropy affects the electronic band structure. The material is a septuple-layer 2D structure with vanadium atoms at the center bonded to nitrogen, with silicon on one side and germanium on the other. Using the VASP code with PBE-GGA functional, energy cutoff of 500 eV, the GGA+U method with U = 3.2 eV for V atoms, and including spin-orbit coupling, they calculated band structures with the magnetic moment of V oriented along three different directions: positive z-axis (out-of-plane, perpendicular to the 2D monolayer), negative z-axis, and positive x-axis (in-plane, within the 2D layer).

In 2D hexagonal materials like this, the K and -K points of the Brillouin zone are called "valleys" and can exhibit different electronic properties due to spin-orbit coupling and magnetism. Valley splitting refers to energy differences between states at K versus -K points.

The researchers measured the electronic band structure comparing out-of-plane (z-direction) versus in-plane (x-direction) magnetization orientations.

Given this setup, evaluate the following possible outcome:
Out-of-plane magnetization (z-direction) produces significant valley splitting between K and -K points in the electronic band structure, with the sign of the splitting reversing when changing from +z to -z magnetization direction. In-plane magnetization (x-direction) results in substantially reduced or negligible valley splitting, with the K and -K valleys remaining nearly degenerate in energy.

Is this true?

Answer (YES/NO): YES